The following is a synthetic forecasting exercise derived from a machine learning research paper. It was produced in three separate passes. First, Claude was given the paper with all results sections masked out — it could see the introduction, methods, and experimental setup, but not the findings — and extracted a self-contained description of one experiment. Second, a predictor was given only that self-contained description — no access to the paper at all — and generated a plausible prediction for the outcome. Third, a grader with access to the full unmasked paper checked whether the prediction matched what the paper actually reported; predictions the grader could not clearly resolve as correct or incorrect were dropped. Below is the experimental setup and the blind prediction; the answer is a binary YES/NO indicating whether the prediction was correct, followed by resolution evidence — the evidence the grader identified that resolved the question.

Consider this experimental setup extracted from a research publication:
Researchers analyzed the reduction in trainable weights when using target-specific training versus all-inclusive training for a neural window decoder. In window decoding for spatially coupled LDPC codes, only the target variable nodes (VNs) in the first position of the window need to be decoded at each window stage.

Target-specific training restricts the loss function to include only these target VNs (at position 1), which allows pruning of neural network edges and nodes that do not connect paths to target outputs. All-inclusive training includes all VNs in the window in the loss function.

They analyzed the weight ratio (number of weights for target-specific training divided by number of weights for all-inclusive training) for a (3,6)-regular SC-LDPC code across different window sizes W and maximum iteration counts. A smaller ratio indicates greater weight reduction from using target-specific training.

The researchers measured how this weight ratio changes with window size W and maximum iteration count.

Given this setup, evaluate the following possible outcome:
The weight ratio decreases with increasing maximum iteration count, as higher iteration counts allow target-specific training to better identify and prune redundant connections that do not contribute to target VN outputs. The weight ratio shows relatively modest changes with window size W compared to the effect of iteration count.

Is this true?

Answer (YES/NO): NO